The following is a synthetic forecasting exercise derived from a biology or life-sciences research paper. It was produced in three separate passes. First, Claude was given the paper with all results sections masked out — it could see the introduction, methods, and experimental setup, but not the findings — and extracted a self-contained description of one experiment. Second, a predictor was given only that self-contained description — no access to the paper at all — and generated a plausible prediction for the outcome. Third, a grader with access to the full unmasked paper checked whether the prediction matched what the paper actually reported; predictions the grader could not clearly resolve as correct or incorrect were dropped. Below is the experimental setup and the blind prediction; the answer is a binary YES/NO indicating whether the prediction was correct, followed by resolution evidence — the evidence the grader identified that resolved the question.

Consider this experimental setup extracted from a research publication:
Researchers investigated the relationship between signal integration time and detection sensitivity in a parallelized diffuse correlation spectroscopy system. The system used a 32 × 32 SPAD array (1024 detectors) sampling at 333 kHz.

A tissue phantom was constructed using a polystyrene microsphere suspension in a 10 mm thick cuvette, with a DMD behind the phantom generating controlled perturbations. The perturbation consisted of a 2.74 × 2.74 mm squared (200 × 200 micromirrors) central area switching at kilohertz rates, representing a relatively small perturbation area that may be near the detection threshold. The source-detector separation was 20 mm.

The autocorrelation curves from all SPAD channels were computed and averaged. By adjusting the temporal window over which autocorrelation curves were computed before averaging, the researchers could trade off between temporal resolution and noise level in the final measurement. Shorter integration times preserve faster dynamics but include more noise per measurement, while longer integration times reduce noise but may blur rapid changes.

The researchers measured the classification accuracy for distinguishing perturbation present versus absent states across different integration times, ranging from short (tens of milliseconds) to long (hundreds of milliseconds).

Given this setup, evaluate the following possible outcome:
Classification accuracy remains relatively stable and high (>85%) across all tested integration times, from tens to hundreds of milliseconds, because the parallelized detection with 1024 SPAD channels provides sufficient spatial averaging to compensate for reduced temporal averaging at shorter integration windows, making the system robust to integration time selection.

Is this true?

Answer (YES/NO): NO